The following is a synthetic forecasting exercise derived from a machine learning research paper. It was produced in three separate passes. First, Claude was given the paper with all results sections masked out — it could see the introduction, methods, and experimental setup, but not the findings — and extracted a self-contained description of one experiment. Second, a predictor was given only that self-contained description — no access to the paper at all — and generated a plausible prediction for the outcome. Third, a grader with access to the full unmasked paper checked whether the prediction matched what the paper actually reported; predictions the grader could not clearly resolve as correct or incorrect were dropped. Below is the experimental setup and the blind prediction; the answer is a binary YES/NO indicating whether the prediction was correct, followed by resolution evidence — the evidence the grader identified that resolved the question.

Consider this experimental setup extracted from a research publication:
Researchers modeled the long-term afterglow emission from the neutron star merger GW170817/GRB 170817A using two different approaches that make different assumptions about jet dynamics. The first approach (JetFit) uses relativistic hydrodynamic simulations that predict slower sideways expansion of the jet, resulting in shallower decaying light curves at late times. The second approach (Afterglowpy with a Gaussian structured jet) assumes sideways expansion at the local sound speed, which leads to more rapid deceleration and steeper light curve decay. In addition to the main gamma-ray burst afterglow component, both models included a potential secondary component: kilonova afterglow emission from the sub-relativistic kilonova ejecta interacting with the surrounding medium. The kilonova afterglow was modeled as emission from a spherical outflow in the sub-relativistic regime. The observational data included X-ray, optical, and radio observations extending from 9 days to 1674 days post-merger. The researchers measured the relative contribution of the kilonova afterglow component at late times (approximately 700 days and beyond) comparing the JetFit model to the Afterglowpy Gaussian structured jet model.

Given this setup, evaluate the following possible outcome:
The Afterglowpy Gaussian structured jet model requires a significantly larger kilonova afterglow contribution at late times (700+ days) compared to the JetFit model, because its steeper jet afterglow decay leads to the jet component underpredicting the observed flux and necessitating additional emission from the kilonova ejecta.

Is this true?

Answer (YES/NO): YES